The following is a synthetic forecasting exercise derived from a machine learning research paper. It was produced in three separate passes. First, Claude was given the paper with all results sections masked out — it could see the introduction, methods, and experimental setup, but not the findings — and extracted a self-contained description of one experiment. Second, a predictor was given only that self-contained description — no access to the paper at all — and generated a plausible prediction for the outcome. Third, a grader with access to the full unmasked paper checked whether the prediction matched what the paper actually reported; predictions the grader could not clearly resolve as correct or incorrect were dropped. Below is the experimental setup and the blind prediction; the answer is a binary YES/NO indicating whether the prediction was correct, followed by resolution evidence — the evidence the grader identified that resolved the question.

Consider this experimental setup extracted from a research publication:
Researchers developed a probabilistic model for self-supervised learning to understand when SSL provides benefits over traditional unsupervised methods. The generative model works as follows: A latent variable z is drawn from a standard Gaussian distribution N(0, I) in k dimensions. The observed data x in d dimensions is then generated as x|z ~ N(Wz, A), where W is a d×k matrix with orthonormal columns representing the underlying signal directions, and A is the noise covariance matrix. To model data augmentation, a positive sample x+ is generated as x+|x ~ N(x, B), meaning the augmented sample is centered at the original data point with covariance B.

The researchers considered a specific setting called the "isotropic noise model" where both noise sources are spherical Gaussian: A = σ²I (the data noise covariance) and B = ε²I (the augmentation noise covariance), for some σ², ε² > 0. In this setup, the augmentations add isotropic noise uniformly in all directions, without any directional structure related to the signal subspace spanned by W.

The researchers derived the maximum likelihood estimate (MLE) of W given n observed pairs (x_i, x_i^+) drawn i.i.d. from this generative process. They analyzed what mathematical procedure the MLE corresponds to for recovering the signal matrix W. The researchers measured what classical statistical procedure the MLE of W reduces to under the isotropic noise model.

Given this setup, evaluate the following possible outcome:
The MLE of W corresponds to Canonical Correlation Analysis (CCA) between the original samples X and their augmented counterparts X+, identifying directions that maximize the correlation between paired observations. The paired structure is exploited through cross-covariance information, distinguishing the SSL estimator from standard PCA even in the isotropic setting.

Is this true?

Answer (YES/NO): NO